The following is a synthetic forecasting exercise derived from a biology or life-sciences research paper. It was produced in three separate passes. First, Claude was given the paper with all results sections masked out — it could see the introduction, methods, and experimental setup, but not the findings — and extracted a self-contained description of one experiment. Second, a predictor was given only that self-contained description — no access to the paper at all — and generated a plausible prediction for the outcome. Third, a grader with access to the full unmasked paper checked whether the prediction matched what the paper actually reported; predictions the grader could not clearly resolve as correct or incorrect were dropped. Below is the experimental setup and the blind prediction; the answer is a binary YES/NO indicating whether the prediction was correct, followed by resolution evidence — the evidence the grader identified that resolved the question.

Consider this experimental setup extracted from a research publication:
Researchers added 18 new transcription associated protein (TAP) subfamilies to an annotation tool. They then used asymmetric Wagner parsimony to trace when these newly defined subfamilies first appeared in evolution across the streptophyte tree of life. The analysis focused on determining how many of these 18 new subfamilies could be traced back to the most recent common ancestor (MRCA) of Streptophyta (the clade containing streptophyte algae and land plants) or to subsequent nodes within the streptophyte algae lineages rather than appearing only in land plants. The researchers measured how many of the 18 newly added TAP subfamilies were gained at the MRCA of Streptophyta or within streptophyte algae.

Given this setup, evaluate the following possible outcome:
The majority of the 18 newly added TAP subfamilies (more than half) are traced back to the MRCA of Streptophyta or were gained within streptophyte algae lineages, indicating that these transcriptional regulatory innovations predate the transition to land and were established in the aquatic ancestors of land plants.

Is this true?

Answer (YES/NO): NO